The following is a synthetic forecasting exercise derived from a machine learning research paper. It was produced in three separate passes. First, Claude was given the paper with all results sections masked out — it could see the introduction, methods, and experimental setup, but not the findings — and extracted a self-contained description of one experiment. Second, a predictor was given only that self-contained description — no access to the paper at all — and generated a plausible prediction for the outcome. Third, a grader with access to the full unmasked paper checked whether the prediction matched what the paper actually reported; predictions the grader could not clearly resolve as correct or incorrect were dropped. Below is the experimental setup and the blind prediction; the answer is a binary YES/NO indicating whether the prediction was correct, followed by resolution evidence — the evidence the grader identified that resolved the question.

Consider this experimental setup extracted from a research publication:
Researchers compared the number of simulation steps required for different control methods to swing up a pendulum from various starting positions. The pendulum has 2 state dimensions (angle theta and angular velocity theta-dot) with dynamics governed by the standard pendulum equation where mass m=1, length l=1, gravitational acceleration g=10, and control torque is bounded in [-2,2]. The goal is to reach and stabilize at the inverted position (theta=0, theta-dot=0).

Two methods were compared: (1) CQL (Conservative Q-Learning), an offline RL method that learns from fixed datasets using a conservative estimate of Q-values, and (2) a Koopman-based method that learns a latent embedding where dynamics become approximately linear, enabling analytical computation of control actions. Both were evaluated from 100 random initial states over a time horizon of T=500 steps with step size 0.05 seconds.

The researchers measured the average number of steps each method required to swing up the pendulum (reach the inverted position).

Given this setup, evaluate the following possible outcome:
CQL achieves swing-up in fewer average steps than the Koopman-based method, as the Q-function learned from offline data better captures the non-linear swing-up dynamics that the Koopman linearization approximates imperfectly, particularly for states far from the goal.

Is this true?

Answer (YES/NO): NO